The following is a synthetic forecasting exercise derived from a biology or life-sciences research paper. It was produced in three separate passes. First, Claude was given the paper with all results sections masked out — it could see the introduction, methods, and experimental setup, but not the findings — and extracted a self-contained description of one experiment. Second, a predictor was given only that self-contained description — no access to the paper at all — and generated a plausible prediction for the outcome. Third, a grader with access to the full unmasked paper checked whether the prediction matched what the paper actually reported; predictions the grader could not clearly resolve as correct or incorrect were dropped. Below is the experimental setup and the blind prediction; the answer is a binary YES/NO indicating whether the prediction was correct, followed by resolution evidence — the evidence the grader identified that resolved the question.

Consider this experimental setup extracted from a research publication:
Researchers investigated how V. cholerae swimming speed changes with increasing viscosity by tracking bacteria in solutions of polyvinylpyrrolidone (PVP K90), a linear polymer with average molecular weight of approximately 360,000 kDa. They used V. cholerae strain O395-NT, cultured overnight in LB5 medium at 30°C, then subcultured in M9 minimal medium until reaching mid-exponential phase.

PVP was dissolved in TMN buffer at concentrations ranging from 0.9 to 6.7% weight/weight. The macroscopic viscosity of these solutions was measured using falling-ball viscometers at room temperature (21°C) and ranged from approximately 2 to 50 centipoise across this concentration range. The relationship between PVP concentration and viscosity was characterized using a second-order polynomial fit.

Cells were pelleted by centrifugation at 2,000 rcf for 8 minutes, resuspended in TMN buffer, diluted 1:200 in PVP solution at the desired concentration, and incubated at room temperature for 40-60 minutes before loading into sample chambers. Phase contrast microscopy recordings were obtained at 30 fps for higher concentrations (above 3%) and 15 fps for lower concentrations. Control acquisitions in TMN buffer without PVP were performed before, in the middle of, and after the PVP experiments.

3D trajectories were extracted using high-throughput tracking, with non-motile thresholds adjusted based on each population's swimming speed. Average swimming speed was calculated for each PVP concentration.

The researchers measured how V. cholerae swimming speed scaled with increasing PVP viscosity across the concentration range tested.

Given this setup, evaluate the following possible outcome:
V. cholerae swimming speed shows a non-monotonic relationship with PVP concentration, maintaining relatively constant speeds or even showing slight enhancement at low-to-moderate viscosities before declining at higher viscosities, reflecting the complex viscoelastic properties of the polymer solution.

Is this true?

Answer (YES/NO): NO